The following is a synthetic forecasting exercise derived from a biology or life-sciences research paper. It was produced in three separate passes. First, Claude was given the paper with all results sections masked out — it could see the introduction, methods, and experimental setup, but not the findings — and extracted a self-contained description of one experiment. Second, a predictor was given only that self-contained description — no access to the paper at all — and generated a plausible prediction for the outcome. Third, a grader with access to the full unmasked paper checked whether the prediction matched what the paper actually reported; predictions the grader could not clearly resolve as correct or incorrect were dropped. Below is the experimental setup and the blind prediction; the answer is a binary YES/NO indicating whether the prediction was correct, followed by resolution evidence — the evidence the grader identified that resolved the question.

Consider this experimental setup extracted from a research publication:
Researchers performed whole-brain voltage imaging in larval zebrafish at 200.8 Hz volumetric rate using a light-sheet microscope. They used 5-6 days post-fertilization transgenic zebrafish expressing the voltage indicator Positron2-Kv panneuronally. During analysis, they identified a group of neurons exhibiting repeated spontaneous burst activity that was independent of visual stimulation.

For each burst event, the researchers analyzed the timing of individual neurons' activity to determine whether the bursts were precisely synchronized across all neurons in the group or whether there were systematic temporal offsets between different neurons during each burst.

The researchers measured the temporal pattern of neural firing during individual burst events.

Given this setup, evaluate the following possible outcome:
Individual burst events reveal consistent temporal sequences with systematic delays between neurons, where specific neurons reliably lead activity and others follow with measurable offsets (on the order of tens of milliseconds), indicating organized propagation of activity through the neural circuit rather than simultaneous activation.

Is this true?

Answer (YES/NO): YES